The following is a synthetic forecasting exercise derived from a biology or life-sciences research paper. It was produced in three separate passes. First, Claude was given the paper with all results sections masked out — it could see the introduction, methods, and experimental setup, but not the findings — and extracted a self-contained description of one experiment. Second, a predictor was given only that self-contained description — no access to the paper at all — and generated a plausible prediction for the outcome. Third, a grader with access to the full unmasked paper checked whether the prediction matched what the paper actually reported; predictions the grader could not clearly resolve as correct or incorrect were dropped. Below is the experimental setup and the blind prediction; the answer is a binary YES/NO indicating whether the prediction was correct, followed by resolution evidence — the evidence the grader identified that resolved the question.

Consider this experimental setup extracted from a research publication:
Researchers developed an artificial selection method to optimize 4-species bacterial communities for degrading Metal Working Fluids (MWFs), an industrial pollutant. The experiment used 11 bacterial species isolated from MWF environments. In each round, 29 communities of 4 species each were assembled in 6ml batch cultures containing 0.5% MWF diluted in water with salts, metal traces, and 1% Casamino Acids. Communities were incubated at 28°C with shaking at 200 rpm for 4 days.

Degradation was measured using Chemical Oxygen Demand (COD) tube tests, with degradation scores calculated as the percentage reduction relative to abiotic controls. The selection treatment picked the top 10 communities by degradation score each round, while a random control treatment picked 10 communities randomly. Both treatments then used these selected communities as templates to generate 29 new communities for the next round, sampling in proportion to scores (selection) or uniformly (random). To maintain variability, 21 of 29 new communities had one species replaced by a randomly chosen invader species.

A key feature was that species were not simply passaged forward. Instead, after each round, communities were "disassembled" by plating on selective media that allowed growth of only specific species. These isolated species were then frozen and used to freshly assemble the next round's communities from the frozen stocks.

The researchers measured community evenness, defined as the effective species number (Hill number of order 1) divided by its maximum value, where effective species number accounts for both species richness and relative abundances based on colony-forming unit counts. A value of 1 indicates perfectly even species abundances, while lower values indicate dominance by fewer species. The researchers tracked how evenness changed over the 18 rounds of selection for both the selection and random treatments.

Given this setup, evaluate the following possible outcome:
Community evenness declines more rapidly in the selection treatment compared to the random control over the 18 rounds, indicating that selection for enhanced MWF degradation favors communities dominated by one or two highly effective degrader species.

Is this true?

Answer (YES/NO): NO